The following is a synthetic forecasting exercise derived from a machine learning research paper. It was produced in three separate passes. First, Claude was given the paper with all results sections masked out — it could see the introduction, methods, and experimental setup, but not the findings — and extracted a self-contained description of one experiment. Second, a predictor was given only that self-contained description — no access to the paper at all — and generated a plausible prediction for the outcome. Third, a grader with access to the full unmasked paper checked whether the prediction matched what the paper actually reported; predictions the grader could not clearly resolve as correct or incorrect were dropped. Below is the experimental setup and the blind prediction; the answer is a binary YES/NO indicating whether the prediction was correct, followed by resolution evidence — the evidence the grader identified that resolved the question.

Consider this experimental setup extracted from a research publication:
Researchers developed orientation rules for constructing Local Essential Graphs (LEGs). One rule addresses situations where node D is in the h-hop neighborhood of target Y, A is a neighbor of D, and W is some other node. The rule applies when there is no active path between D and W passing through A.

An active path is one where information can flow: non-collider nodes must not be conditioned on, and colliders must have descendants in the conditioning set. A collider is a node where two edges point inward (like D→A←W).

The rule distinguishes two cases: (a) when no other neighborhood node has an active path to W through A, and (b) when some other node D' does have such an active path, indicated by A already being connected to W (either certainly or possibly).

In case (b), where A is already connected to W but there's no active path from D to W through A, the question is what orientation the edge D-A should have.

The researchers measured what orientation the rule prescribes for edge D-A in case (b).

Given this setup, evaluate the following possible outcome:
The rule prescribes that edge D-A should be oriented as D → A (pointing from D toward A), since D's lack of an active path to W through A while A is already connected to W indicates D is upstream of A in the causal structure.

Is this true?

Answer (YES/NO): YES